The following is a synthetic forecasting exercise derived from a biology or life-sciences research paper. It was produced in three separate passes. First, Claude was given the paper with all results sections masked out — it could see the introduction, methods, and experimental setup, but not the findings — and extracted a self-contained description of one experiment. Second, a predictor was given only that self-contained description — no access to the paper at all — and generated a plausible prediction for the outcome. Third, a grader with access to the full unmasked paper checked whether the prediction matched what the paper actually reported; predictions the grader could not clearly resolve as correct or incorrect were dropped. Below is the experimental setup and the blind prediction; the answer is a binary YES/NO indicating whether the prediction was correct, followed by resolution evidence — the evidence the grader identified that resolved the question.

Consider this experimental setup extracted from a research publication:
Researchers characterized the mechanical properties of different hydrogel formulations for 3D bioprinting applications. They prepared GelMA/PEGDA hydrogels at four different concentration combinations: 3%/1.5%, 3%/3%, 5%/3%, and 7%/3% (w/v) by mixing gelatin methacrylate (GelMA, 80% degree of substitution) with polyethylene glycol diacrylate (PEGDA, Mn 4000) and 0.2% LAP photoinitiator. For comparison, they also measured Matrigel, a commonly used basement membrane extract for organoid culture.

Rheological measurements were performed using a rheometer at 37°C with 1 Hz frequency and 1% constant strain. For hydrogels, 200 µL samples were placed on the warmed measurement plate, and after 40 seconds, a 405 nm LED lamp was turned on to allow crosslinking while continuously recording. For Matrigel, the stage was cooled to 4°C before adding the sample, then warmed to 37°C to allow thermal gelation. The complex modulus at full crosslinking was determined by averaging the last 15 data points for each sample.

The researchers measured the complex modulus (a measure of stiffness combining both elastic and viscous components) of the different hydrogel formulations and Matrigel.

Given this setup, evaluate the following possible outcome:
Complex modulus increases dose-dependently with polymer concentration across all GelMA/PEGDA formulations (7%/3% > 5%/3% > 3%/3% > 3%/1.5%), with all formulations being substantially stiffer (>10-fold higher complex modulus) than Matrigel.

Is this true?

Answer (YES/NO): NO